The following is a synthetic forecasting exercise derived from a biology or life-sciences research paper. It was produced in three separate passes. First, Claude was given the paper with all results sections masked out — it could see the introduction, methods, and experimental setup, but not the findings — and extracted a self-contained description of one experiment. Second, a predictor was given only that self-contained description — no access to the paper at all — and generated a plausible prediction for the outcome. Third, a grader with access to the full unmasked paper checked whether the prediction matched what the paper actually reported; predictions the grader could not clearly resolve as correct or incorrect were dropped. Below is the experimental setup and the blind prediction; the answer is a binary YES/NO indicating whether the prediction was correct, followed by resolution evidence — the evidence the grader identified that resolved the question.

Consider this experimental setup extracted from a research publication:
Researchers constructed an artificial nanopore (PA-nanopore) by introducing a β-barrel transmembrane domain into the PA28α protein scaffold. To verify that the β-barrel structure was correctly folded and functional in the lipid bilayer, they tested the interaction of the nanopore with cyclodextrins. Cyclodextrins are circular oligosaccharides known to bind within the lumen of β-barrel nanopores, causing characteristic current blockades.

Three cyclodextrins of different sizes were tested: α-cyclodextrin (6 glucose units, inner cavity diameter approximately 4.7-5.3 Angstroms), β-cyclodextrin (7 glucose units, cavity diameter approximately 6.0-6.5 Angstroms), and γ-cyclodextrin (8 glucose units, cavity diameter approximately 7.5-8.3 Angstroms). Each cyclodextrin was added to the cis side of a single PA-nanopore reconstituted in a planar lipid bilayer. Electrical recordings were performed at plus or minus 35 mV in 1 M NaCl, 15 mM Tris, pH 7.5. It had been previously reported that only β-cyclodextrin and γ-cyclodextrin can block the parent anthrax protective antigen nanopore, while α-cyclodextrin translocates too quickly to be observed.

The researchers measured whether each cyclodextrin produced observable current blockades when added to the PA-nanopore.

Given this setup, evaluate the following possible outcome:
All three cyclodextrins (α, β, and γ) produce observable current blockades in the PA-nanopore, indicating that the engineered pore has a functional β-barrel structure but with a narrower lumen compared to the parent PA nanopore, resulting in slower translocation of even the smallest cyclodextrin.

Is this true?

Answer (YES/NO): NO